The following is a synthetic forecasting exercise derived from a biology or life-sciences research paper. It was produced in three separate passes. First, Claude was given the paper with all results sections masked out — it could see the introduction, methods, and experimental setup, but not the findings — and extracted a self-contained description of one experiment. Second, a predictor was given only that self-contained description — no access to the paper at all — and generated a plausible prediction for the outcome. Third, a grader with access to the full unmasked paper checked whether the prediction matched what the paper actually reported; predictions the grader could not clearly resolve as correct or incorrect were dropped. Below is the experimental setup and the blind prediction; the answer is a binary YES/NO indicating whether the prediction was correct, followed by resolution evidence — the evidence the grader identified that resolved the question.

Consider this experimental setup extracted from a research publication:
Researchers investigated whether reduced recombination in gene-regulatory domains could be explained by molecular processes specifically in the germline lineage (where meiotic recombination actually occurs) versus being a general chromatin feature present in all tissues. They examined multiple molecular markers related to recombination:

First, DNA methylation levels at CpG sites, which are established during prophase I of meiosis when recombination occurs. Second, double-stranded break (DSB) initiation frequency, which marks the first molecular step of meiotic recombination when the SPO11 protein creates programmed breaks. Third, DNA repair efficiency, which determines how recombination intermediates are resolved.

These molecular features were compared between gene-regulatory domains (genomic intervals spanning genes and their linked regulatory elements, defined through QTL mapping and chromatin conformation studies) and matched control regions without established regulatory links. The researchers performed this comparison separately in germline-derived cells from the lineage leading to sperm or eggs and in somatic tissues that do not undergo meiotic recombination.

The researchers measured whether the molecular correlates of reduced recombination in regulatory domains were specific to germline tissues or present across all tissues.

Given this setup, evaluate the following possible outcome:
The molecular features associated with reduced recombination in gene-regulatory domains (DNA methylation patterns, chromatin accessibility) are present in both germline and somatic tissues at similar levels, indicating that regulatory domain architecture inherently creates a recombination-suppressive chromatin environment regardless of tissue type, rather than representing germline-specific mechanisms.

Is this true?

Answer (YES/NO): NO